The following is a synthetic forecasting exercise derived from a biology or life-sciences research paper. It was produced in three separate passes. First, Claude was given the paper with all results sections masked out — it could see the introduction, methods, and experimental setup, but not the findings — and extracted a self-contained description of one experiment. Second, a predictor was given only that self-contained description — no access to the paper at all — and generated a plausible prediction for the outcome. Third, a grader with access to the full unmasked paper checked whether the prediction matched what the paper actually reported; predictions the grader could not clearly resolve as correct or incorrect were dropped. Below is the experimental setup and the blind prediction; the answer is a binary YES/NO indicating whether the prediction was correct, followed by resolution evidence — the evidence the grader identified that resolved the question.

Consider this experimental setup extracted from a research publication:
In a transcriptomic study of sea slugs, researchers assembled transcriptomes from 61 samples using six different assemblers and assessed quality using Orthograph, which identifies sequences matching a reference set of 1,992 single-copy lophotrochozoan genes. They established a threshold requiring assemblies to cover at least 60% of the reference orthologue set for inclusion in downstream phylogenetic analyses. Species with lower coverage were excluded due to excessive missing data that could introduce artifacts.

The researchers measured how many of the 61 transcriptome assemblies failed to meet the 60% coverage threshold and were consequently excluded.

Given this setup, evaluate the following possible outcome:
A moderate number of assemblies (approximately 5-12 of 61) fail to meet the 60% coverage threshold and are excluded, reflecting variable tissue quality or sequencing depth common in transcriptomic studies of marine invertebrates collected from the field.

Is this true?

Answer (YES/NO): NO